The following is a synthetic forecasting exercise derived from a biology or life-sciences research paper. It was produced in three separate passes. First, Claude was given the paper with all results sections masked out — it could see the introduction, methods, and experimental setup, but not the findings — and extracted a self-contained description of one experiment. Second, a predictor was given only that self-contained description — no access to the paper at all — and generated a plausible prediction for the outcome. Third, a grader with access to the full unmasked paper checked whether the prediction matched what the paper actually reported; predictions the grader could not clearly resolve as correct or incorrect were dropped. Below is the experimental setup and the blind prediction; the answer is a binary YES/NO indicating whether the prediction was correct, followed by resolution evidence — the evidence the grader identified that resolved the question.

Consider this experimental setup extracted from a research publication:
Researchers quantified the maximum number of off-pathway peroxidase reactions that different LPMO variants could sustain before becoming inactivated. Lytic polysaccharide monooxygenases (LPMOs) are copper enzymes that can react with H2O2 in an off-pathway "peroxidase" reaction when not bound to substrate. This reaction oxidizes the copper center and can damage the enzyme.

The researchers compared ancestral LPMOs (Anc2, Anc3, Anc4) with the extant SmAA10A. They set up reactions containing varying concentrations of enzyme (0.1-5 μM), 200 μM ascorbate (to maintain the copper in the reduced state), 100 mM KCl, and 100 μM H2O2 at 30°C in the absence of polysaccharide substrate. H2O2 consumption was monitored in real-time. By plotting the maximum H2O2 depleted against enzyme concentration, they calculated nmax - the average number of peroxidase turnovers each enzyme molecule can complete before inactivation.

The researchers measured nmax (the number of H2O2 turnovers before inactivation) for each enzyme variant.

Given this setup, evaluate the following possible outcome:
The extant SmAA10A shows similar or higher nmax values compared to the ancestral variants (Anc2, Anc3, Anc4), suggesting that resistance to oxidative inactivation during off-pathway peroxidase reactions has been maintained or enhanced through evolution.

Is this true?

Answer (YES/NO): NO